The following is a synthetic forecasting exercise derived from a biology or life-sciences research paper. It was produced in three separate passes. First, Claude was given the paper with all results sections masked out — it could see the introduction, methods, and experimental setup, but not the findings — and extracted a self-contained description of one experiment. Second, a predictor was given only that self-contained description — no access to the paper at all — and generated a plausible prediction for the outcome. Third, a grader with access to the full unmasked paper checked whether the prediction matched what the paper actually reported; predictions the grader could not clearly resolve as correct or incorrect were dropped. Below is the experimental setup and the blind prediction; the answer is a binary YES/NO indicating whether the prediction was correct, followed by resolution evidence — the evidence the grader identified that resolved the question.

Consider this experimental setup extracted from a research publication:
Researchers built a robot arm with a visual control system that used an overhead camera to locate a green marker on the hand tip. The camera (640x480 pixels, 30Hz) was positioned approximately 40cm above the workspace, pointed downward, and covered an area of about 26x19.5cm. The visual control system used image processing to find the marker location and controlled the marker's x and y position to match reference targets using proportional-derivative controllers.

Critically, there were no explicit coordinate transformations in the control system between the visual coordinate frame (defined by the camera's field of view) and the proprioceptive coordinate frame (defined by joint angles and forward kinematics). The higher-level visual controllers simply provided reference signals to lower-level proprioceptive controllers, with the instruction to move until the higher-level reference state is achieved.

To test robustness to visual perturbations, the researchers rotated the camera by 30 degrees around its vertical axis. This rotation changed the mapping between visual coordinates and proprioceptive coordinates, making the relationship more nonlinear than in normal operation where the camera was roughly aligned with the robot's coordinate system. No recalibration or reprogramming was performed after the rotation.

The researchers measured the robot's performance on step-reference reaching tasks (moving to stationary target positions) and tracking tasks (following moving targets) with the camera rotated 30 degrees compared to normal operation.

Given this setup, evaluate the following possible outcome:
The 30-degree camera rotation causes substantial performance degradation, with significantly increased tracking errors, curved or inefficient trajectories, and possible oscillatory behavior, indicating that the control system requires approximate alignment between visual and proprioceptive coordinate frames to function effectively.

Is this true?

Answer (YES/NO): NO